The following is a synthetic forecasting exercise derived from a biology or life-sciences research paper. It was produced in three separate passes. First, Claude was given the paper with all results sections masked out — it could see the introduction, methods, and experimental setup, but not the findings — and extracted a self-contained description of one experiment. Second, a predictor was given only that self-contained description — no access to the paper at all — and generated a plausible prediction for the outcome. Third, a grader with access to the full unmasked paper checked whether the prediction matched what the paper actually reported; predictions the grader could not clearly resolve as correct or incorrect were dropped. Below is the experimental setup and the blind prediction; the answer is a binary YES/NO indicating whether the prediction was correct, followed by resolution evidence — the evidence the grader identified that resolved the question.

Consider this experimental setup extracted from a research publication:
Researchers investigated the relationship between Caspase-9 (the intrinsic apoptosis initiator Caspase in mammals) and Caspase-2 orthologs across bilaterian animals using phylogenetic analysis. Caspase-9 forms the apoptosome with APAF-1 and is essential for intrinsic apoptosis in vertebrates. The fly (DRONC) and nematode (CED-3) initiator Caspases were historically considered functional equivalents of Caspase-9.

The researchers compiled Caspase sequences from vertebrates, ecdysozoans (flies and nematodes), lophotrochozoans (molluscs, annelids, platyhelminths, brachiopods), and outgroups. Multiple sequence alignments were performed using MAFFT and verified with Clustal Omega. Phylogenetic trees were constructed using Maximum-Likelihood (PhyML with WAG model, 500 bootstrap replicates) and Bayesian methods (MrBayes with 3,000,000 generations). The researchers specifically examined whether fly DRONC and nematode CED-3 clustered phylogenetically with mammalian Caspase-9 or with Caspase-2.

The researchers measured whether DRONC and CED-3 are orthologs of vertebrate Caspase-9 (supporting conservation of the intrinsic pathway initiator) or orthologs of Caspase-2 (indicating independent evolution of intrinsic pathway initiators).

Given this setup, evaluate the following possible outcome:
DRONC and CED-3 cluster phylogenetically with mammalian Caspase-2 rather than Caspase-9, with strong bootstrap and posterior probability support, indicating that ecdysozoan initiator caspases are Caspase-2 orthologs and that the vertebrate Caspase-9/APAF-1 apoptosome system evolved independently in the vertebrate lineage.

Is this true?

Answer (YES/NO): YES